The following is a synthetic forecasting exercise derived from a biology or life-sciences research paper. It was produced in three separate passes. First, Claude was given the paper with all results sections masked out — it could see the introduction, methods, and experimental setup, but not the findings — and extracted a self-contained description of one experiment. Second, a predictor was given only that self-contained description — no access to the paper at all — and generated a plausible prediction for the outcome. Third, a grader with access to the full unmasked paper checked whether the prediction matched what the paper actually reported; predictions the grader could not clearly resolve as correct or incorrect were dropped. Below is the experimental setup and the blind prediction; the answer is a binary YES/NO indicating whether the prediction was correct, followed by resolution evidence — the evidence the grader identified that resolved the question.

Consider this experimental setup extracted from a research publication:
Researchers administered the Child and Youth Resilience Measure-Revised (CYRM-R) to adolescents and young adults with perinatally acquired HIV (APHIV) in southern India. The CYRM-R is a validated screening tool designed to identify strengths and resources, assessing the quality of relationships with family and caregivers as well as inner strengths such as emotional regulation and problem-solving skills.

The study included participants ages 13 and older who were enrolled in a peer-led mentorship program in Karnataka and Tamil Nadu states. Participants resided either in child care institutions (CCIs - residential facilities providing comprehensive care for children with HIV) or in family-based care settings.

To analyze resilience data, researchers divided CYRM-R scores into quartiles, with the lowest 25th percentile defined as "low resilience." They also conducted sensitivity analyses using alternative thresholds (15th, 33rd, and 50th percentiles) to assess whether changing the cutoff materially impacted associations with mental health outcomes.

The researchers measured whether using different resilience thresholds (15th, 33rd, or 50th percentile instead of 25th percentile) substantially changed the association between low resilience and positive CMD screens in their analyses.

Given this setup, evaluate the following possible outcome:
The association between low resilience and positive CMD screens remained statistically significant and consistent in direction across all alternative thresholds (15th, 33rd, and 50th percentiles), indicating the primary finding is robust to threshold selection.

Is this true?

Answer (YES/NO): NO